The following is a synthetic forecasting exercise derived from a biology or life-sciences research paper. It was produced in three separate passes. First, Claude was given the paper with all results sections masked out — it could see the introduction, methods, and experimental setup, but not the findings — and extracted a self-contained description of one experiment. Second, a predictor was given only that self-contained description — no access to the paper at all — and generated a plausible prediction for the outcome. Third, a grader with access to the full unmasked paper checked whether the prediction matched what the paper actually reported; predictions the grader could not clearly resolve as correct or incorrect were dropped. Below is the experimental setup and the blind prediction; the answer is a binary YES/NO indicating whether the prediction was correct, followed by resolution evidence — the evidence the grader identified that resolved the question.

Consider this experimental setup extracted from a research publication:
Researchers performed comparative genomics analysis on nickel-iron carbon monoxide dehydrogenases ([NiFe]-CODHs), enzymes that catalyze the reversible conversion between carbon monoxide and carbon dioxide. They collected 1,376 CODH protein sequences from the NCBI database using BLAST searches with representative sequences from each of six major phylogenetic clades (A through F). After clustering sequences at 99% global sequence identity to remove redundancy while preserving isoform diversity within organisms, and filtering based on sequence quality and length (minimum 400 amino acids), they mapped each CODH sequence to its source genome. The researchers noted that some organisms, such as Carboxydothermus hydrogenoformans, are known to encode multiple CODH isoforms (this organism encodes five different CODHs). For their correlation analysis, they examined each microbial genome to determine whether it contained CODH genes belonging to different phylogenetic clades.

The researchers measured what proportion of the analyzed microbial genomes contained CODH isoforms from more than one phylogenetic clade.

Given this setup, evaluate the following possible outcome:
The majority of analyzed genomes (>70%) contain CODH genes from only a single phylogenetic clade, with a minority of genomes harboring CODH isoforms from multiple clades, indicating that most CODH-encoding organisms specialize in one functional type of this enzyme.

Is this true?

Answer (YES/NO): YES